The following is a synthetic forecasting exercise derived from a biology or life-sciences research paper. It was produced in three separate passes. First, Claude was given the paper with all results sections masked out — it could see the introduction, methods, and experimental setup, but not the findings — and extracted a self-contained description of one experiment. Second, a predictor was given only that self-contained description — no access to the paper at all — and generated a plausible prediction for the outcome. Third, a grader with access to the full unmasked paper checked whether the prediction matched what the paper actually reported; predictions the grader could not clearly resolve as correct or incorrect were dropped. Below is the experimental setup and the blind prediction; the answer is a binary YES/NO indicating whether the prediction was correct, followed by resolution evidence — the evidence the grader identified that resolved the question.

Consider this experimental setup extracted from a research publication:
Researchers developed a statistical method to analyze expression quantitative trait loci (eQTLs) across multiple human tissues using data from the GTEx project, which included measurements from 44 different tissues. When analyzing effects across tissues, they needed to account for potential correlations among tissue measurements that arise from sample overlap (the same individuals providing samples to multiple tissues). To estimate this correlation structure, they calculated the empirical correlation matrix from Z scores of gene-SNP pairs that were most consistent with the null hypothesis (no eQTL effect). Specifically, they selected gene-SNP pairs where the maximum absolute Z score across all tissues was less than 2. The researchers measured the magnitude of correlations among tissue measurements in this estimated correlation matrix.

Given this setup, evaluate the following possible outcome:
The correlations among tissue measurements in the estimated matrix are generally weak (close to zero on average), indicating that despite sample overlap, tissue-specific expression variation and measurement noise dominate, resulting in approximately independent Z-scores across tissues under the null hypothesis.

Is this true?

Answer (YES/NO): YES